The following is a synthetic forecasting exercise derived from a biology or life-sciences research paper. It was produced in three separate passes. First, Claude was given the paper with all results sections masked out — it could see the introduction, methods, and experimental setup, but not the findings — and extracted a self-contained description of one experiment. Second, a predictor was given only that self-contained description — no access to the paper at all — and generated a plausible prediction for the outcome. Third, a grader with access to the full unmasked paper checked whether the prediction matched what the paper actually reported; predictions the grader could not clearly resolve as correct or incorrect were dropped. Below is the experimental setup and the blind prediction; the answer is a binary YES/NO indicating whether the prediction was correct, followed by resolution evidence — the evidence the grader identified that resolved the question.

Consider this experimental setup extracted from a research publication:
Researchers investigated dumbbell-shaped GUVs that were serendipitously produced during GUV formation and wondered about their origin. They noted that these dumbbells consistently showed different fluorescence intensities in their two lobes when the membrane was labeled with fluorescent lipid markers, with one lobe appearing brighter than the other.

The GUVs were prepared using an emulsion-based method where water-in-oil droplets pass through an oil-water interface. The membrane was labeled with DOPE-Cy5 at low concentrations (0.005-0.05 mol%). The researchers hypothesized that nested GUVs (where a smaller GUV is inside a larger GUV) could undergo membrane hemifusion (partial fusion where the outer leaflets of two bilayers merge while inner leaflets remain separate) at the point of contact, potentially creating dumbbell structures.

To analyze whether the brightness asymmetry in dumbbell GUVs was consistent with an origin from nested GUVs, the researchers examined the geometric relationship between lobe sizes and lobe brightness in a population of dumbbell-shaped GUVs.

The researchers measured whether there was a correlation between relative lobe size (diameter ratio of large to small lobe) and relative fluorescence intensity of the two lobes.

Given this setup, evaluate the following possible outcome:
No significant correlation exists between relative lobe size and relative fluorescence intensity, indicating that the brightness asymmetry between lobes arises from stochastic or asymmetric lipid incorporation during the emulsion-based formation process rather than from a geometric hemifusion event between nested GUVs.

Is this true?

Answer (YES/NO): NO